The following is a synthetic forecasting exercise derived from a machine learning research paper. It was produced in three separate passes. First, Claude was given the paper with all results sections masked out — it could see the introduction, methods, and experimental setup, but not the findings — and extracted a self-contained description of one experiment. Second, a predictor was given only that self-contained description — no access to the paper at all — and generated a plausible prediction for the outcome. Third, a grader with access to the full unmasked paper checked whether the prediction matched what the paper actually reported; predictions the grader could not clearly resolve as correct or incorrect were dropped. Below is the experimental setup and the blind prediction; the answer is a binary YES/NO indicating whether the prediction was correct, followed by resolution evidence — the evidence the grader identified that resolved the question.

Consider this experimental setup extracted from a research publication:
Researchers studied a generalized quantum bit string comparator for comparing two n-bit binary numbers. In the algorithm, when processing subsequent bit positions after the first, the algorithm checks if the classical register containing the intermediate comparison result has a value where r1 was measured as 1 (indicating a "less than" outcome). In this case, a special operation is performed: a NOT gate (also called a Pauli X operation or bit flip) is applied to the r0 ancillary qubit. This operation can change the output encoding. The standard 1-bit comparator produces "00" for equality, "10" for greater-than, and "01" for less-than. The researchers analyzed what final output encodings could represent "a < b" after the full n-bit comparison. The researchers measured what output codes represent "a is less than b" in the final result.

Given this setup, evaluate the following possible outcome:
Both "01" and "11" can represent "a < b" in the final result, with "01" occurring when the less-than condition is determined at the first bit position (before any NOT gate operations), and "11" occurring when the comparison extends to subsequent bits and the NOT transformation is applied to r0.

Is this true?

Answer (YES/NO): NO